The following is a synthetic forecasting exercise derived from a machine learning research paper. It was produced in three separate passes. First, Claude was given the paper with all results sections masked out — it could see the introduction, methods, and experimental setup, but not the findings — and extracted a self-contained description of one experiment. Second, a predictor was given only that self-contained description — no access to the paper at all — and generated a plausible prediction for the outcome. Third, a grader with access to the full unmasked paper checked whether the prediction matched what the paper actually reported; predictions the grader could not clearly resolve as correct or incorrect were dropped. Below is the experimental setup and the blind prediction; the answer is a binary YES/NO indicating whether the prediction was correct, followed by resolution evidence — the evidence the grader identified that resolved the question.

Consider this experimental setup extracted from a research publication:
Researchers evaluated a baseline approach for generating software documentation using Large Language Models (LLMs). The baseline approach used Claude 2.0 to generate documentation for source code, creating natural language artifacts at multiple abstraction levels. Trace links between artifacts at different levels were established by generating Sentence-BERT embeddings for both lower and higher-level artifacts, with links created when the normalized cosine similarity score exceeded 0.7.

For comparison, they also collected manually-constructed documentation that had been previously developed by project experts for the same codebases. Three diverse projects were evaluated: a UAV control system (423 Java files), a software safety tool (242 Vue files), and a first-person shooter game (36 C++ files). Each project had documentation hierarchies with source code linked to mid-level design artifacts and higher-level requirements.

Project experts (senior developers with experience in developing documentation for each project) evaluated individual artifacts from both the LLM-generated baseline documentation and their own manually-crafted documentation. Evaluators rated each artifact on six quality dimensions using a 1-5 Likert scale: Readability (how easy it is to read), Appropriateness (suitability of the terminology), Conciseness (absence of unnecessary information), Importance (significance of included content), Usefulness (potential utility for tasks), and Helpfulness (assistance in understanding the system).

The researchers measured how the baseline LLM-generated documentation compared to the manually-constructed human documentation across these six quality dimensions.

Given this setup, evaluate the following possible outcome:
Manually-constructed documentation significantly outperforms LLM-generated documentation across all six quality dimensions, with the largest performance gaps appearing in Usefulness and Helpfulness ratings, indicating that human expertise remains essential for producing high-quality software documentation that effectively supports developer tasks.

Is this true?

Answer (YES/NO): NO